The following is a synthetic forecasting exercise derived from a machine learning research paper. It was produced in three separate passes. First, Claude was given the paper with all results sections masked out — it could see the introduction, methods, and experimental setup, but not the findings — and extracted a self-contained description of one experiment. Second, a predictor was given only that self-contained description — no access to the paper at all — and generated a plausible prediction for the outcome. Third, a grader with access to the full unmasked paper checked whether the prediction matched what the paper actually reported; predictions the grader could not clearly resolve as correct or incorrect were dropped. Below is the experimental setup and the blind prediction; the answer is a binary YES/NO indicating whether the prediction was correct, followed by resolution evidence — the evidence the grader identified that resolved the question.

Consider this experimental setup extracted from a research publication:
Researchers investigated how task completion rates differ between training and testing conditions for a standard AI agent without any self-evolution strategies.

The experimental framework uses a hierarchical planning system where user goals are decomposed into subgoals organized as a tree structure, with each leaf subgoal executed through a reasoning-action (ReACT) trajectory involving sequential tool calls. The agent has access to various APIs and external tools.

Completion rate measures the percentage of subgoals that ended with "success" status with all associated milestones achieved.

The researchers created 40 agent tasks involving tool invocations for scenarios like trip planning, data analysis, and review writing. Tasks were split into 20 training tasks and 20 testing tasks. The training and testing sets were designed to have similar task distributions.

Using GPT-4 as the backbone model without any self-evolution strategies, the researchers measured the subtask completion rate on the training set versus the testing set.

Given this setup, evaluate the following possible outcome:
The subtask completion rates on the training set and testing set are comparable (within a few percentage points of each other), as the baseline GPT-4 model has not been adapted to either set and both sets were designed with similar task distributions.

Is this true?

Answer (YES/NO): NO